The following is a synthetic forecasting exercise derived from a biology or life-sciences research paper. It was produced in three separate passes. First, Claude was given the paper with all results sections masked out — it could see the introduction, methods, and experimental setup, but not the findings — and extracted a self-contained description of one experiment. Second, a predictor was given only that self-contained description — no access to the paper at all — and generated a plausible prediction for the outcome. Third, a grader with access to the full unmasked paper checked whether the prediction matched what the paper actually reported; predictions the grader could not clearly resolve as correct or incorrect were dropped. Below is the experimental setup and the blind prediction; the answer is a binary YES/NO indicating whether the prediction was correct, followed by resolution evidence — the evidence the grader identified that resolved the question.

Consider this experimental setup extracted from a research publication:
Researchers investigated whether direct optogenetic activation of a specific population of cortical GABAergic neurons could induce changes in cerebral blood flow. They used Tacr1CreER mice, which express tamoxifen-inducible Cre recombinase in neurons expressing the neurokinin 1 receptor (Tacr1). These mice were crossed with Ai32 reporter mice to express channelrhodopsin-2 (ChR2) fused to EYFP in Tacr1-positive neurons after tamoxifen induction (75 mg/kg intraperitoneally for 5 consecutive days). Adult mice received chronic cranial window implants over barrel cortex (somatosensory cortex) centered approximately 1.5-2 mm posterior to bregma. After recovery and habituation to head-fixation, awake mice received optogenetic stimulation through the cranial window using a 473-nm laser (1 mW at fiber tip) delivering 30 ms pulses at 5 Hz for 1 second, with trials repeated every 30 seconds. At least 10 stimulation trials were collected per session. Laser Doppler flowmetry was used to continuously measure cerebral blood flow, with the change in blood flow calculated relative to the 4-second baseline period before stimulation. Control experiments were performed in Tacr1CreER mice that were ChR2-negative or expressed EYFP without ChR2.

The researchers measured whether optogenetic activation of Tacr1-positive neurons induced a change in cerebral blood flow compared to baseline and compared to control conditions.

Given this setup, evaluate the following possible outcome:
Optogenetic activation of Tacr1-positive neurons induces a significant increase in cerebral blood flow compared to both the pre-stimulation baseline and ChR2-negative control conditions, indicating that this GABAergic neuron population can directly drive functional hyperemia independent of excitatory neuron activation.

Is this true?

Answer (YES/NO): YES